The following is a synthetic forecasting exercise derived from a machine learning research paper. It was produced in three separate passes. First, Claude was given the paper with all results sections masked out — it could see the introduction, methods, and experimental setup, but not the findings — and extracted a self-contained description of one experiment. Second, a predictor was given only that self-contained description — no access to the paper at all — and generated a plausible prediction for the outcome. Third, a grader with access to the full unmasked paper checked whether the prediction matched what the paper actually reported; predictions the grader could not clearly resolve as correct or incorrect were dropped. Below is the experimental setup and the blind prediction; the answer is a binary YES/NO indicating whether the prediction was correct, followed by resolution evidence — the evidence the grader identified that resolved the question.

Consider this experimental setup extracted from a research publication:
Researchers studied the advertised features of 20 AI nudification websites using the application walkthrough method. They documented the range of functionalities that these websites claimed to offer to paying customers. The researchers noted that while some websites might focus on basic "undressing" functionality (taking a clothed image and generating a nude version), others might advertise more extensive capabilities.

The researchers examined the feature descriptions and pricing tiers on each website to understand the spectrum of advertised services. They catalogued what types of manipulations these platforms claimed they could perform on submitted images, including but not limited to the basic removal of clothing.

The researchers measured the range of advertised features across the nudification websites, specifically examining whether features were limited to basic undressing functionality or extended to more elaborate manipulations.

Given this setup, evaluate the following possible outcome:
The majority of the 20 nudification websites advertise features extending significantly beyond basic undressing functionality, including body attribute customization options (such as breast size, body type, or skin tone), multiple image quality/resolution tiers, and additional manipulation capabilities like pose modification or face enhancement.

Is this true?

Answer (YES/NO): NO